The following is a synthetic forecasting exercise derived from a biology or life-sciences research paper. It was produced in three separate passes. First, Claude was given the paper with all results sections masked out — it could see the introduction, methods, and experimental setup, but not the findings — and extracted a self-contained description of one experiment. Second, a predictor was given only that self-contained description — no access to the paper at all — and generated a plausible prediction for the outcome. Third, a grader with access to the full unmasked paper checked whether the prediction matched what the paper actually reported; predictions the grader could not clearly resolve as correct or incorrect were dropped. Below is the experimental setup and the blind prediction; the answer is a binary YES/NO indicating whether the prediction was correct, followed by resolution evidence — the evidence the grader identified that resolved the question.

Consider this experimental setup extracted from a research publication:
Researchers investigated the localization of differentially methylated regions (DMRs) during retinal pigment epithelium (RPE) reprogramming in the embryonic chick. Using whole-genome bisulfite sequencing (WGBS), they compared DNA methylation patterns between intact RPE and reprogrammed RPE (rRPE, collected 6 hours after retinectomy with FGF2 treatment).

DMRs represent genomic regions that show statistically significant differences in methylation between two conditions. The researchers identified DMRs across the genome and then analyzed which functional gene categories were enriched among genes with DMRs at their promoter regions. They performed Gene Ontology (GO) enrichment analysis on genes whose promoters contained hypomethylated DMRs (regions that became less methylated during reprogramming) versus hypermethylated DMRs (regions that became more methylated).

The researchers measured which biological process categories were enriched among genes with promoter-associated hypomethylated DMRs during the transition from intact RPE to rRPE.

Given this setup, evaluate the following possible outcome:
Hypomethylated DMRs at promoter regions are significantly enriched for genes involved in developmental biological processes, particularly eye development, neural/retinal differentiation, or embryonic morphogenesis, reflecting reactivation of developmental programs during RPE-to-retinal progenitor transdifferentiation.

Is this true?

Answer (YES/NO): NO